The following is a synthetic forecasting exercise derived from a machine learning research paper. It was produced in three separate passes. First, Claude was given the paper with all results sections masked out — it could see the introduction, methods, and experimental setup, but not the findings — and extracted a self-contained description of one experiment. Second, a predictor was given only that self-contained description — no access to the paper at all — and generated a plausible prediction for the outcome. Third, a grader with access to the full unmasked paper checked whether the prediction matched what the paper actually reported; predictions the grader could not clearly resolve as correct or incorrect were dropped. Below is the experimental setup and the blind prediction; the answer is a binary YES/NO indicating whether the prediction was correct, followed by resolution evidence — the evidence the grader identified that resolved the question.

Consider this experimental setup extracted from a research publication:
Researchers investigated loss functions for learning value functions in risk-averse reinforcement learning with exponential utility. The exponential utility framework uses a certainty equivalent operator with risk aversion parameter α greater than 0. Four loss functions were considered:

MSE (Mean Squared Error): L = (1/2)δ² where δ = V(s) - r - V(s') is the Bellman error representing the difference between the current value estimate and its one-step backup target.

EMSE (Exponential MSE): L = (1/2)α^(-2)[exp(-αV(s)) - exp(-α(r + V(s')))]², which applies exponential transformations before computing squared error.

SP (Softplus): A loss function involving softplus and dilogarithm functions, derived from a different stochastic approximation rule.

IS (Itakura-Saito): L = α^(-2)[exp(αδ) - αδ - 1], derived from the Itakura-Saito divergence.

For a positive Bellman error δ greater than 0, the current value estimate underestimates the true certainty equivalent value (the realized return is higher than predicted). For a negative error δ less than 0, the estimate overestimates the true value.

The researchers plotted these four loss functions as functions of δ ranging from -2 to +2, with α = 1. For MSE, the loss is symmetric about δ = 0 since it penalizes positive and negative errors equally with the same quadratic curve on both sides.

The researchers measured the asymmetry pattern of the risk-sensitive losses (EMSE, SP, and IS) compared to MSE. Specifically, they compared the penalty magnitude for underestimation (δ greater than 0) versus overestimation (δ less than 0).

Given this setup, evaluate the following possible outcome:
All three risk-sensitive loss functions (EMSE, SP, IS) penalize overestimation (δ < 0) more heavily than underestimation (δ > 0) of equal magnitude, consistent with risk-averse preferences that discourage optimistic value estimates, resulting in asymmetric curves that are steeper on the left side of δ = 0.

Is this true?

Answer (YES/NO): NO